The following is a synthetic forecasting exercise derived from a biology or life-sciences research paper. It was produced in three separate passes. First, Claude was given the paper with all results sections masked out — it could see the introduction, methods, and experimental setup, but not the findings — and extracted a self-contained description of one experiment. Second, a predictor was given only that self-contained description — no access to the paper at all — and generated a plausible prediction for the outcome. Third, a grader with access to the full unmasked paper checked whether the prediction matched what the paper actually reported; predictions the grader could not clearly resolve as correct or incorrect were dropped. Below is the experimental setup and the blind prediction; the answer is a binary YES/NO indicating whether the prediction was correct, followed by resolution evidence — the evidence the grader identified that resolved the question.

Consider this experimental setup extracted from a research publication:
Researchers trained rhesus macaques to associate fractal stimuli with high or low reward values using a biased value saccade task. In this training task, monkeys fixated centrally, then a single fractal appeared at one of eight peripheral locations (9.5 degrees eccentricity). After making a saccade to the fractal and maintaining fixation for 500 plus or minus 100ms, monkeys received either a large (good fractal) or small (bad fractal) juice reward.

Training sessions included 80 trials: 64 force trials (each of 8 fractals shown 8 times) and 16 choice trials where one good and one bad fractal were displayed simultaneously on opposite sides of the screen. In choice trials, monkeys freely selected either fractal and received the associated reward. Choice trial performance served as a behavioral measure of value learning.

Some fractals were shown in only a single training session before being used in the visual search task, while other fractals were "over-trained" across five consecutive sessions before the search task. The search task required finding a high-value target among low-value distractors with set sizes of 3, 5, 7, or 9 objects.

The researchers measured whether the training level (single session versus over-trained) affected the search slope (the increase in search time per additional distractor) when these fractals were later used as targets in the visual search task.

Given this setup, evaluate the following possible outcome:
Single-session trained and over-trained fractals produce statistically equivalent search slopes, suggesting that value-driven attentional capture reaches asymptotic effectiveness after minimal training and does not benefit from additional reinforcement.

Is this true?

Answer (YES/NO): NO